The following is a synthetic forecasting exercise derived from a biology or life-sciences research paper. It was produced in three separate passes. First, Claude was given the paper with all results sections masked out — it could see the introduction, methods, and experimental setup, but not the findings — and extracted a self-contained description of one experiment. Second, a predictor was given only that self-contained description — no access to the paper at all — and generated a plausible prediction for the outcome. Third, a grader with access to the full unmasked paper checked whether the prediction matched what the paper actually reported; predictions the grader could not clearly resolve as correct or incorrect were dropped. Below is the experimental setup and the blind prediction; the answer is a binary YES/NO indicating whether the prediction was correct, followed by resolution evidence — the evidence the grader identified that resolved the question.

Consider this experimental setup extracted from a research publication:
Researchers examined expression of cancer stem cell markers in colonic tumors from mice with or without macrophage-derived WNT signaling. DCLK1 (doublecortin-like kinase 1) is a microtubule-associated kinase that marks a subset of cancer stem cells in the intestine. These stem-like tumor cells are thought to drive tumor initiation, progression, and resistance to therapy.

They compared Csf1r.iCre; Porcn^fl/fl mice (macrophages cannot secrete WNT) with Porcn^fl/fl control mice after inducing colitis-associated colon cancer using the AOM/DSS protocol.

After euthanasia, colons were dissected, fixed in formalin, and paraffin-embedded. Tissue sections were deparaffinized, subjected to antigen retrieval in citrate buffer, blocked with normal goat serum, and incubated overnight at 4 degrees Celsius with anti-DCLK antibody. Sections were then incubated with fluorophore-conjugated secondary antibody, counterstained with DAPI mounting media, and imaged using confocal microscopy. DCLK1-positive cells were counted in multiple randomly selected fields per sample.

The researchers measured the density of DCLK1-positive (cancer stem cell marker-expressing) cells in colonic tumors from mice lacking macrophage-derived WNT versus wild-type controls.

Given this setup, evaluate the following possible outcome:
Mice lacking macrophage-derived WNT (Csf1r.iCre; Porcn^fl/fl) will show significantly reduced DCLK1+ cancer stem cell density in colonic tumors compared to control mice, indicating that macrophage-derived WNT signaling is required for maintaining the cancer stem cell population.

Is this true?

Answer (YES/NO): NO